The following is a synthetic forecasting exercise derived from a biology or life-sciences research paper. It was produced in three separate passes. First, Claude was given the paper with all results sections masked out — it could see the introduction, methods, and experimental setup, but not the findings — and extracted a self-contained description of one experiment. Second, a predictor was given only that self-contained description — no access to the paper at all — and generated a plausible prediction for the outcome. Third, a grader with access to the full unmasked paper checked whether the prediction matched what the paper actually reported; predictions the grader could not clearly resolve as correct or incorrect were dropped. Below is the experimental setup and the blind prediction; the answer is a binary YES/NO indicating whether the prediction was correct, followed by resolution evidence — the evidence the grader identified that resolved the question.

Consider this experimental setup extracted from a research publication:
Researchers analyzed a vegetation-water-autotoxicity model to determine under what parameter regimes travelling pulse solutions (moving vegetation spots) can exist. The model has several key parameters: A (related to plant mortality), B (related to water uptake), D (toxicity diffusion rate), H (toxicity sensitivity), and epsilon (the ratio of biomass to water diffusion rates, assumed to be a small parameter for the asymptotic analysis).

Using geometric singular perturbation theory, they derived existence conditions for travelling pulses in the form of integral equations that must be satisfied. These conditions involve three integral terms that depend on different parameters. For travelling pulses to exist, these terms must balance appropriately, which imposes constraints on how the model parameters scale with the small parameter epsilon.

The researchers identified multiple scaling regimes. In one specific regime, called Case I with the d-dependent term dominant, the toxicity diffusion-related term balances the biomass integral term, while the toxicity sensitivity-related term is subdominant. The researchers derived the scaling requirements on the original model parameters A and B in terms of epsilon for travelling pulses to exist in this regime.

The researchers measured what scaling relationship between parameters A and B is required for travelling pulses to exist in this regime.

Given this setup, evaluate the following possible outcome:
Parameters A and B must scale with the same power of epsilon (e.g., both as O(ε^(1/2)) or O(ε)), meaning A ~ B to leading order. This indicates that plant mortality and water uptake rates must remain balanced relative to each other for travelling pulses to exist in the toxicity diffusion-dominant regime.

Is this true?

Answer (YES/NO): NO